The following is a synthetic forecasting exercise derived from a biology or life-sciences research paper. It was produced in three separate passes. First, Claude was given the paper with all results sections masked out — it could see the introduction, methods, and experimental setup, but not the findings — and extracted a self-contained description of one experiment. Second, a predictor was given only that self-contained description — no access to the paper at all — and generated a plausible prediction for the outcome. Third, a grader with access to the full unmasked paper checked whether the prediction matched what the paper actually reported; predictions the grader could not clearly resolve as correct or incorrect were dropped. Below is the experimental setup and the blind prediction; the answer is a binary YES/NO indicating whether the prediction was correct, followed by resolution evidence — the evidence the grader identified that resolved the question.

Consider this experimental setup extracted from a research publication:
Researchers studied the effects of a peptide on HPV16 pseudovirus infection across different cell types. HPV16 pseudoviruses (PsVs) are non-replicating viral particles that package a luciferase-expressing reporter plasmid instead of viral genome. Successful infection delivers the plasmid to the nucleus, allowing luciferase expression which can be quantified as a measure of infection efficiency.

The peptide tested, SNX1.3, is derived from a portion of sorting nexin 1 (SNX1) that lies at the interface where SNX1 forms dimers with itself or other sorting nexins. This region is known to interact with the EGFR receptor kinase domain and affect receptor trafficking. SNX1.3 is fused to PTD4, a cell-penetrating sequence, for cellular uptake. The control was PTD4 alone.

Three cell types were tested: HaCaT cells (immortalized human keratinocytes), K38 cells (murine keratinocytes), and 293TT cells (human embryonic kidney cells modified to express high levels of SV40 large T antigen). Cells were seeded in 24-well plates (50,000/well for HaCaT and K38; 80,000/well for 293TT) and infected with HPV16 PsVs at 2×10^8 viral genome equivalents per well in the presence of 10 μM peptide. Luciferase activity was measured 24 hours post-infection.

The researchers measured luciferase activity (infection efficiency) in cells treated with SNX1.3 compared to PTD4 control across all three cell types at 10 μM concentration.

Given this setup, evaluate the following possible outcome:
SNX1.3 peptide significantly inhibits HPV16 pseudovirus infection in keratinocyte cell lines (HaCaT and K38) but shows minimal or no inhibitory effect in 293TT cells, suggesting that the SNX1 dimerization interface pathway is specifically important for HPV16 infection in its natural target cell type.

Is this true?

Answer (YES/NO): NO